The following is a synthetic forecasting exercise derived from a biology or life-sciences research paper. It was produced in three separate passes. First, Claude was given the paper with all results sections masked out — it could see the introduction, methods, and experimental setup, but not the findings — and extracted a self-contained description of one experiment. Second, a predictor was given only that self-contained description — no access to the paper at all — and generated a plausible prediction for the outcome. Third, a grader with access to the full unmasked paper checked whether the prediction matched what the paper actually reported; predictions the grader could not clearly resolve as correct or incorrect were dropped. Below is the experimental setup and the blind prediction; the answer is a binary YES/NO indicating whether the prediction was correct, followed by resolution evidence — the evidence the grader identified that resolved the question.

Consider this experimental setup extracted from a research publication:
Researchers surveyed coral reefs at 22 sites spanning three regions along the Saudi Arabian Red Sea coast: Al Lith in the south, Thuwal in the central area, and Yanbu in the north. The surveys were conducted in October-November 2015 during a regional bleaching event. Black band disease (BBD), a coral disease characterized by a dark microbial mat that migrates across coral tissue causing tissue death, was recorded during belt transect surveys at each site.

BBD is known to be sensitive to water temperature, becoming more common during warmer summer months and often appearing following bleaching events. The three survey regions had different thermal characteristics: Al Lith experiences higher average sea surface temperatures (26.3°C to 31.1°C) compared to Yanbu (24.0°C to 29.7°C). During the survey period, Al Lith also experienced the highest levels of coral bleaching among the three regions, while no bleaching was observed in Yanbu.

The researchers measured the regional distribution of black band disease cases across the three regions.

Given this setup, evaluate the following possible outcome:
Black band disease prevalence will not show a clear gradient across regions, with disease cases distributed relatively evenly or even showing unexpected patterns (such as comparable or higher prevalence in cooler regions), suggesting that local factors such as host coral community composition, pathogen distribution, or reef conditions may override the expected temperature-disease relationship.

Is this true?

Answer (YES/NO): NO